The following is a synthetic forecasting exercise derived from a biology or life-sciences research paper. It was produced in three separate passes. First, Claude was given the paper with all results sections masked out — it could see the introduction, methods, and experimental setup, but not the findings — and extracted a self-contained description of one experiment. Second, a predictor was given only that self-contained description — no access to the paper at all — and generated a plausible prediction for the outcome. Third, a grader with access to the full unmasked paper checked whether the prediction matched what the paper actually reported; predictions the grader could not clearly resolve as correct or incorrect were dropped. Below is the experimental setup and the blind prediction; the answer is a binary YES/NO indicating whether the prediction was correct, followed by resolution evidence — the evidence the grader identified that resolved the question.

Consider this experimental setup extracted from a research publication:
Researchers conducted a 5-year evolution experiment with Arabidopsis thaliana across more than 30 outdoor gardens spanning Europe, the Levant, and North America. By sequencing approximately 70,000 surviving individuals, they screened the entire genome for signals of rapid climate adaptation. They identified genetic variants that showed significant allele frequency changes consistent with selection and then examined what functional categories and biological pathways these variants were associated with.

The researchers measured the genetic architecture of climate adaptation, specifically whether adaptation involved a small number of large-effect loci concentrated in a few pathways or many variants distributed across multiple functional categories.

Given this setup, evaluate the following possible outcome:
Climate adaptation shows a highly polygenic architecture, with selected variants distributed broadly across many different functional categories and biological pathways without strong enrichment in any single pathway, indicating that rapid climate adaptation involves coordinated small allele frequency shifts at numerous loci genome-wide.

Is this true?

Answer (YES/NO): NO